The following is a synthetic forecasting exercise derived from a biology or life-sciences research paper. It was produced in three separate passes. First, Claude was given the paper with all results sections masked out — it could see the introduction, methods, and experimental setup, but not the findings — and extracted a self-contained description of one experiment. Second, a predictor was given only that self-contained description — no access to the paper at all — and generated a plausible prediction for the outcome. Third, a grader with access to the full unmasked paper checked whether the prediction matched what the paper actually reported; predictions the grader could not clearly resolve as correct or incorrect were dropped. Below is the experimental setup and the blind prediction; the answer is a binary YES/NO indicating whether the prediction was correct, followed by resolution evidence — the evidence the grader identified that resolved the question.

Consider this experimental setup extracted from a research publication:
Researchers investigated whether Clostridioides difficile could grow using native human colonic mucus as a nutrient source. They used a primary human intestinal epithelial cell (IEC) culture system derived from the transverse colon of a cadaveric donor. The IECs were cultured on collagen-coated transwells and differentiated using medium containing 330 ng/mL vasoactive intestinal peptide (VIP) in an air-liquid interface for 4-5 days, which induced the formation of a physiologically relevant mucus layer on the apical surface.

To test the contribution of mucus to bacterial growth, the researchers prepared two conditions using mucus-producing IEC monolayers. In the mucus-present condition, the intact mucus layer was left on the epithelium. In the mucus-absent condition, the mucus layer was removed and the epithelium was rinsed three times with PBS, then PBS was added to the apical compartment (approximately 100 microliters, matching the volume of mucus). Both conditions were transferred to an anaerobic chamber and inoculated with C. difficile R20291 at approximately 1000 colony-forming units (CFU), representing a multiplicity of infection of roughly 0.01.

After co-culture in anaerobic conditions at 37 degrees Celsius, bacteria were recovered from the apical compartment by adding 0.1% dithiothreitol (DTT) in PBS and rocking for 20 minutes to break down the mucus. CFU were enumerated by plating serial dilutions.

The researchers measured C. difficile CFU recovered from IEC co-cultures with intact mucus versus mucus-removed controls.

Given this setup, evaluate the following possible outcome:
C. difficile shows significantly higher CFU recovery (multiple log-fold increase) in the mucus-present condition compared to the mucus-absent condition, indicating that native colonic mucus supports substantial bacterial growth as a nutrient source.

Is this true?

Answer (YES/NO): NO